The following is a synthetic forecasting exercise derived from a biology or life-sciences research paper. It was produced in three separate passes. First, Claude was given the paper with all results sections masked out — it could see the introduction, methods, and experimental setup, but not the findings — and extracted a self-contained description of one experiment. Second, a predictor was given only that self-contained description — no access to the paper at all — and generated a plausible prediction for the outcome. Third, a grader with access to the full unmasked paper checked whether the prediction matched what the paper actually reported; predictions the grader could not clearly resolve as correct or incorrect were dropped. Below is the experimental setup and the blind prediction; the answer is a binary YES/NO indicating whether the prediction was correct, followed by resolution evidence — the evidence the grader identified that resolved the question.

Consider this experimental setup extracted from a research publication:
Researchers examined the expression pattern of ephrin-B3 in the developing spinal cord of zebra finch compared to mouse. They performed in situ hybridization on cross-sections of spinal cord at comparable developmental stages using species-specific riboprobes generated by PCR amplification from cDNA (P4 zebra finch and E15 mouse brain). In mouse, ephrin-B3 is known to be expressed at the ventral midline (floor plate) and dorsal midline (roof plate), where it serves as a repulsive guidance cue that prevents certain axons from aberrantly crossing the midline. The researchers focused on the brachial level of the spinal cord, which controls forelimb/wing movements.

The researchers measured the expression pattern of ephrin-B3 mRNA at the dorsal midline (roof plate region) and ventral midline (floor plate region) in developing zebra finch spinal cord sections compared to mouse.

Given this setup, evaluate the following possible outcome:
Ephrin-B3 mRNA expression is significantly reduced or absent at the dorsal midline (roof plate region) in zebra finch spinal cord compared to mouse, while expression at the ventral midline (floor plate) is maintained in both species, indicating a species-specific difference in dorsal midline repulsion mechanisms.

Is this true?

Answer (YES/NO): YES